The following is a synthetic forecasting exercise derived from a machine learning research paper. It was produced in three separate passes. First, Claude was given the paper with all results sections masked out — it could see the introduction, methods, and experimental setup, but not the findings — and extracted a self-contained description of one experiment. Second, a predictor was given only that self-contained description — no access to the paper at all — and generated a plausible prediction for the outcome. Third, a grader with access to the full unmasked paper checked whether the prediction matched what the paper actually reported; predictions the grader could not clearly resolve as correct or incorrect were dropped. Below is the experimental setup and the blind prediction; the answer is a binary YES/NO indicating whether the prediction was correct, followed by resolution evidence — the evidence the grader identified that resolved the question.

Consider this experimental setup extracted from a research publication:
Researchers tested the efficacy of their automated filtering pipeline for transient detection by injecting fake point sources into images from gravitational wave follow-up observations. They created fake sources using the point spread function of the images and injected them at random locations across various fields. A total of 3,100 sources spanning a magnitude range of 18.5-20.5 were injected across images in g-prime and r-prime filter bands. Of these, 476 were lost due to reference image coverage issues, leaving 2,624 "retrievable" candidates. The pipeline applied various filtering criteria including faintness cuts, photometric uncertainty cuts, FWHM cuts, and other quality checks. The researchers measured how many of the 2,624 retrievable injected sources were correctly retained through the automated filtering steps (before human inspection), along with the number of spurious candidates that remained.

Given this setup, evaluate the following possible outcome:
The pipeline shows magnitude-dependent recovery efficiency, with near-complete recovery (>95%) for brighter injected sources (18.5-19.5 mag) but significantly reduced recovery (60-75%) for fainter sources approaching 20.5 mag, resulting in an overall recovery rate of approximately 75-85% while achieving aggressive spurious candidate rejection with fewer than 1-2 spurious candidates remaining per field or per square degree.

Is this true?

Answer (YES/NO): NO